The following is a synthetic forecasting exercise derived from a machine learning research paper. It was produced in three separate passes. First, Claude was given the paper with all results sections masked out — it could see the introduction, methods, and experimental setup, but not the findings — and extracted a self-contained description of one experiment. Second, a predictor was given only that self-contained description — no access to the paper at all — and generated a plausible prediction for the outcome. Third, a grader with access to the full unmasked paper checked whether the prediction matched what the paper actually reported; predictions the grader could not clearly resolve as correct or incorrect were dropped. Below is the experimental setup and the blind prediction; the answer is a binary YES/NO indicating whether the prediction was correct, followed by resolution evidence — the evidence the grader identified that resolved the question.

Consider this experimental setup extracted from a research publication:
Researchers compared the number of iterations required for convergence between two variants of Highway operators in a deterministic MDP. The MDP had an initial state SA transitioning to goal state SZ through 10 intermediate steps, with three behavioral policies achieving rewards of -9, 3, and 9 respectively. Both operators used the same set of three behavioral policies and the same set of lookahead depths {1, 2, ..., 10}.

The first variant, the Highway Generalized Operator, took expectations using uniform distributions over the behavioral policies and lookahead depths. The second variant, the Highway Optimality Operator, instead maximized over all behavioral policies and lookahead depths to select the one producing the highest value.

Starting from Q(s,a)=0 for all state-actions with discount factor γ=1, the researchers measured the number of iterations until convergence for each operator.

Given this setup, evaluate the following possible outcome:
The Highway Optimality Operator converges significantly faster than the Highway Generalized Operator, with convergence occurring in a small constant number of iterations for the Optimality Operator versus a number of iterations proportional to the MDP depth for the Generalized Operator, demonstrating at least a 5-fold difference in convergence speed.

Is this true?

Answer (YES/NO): NO